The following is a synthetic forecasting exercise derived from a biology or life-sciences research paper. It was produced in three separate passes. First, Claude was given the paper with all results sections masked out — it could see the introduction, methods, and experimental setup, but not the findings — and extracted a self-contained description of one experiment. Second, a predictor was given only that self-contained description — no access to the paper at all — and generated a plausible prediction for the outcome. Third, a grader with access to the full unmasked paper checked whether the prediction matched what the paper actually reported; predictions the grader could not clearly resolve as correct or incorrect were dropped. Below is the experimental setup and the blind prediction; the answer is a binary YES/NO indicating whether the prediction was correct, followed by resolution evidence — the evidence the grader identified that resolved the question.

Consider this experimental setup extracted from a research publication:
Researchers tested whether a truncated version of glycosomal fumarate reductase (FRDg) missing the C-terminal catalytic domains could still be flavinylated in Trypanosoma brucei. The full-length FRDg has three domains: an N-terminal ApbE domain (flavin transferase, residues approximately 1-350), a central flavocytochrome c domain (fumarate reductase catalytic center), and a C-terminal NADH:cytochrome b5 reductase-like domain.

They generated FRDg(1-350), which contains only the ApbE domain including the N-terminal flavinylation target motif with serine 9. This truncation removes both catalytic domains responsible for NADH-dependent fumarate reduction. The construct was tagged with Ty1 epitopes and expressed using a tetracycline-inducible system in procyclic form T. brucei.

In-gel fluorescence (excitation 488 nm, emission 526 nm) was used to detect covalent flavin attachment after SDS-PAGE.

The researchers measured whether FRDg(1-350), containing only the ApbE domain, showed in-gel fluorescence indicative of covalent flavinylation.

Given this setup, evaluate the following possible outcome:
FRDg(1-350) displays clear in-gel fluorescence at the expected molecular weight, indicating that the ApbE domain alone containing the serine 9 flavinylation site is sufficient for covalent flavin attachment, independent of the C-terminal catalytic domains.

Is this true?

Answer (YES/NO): NO